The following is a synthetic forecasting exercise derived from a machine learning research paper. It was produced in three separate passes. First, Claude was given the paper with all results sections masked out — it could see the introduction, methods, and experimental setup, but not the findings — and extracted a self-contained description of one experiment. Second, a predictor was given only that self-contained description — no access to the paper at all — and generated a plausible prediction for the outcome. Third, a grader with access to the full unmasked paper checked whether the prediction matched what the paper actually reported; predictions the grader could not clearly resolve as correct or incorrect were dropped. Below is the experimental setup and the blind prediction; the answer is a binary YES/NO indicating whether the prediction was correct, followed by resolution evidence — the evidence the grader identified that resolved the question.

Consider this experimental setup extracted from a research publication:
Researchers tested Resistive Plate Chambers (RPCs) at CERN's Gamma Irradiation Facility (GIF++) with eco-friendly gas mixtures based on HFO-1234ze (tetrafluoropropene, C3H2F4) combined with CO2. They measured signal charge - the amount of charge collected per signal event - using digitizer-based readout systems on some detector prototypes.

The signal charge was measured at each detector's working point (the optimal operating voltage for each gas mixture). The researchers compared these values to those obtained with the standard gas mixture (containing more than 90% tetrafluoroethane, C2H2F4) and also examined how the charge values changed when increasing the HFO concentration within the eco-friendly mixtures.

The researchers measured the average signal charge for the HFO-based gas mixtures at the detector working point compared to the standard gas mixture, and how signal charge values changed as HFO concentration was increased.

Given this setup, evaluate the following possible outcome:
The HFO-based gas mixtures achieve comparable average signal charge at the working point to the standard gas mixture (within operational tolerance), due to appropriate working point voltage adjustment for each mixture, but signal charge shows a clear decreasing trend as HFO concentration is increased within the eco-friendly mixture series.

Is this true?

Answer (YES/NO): NO